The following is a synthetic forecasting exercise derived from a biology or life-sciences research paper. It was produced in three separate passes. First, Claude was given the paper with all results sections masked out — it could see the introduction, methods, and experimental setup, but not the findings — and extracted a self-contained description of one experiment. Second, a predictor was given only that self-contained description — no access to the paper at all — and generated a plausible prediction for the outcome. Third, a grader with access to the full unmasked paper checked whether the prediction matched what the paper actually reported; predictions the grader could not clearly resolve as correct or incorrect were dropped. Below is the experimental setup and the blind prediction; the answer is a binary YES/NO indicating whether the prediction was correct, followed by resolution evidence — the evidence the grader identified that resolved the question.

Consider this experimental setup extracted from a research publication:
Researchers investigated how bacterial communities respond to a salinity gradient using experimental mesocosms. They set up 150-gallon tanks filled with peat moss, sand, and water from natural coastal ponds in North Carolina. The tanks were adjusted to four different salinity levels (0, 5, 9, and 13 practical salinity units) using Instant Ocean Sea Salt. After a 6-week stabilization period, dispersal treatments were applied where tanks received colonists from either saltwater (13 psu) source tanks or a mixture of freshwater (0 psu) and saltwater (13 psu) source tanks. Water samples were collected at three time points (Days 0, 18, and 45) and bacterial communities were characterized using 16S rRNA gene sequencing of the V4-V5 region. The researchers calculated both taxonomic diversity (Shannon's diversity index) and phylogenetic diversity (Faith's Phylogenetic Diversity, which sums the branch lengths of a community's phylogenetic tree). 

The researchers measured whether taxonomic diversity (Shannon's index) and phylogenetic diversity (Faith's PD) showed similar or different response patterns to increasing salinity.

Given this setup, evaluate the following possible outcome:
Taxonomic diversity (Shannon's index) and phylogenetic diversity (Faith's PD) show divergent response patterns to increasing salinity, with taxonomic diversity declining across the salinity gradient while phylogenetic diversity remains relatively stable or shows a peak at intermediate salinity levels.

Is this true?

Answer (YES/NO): NO